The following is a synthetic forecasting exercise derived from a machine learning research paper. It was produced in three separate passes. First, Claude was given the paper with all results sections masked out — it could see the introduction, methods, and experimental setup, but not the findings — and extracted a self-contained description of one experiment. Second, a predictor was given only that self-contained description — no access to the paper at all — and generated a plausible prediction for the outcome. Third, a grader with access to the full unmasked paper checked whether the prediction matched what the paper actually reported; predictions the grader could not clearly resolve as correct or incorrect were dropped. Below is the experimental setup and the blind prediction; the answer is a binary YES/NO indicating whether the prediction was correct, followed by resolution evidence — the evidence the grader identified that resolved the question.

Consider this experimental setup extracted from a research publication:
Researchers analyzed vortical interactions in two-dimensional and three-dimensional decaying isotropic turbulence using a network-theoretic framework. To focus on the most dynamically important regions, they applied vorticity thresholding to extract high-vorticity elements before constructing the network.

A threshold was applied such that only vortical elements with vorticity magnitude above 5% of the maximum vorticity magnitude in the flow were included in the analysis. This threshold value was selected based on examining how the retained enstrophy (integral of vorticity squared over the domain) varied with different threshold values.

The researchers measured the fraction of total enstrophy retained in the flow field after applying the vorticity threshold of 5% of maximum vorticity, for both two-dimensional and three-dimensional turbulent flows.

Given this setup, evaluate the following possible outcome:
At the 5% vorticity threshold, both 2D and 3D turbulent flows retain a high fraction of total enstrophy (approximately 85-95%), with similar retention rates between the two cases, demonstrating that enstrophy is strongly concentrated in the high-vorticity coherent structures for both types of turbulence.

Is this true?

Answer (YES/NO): NO